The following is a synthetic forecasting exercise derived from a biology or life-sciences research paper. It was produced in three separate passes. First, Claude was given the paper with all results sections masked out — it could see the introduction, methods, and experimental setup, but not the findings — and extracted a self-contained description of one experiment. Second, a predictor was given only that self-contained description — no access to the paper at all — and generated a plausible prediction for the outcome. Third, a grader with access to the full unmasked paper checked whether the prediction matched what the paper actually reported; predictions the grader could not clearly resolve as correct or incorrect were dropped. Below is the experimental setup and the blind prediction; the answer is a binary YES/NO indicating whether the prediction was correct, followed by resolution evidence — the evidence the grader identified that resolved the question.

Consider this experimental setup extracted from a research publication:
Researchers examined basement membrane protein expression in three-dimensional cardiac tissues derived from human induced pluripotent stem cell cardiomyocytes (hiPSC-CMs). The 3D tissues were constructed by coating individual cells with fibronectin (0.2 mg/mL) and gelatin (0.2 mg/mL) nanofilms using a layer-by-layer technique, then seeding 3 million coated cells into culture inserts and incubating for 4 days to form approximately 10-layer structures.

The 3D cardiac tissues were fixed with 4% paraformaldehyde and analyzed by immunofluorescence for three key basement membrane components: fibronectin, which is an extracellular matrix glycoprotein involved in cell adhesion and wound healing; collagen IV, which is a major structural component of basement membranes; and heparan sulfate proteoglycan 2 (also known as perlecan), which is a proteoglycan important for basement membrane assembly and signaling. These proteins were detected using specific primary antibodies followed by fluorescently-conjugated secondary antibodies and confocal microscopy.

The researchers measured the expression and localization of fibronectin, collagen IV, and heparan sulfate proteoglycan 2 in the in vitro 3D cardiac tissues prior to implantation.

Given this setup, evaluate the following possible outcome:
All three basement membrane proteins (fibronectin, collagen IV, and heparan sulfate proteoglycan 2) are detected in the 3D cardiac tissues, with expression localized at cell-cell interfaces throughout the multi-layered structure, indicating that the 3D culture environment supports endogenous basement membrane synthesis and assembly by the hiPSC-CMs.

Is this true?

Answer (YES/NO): NO